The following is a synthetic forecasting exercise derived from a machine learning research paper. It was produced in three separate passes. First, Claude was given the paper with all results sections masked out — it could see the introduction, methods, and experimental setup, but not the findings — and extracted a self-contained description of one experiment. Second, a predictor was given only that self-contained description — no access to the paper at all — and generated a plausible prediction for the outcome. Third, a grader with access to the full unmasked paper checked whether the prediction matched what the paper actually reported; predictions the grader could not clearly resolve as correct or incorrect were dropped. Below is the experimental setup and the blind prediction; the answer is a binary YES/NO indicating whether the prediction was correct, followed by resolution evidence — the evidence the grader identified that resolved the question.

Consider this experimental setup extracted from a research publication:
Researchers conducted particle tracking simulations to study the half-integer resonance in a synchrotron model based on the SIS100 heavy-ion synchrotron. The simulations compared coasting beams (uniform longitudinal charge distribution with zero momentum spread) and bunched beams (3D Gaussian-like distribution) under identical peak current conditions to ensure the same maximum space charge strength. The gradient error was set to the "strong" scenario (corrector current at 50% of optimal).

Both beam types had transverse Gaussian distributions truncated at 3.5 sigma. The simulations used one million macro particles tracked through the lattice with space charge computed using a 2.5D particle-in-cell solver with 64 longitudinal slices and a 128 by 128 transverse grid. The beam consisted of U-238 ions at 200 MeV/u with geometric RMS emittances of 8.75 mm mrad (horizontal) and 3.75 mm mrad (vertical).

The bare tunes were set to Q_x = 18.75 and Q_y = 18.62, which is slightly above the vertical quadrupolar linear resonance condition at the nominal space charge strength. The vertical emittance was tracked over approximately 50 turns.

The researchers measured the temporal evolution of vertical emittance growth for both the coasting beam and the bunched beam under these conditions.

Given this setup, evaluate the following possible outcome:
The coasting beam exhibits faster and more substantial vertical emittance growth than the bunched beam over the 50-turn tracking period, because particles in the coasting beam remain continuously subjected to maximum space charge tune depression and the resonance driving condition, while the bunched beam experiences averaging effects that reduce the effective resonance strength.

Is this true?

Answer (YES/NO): YES